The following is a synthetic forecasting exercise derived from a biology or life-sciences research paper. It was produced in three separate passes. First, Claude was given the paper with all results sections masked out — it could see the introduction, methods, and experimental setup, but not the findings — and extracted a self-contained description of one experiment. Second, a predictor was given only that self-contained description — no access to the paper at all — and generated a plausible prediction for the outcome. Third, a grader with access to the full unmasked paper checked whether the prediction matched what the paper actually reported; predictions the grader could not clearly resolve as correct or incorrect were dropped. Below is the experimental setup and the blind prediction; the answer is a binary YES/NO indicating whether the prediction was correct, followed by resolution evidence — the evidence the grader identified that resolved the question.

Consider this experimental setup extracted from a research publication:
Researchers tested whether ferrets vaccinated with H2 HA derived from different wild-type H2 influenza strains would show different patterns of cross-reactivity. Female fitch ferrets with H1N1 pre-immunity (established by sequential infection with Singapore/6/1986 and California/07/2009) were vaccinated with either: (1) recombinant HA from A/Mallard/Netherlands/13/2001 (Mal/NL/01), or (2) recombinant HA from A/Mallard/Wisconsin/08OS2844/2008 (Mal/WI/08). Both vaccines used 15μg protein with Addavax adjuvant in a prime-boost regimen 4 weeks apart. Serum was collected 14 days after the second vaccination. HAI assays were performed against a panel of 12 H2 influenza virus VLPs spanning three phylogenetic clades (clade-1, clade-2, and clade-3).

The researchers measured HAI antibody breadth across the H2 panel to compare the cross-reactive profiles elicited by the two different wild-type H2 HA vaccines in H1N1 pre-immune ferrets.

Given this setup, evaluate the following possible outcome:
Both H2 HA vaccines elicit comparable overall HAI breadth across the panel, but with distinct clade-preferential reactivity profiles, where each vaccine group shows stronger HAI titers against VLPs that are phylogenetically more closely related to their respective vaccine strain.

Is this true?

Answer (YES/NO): NO